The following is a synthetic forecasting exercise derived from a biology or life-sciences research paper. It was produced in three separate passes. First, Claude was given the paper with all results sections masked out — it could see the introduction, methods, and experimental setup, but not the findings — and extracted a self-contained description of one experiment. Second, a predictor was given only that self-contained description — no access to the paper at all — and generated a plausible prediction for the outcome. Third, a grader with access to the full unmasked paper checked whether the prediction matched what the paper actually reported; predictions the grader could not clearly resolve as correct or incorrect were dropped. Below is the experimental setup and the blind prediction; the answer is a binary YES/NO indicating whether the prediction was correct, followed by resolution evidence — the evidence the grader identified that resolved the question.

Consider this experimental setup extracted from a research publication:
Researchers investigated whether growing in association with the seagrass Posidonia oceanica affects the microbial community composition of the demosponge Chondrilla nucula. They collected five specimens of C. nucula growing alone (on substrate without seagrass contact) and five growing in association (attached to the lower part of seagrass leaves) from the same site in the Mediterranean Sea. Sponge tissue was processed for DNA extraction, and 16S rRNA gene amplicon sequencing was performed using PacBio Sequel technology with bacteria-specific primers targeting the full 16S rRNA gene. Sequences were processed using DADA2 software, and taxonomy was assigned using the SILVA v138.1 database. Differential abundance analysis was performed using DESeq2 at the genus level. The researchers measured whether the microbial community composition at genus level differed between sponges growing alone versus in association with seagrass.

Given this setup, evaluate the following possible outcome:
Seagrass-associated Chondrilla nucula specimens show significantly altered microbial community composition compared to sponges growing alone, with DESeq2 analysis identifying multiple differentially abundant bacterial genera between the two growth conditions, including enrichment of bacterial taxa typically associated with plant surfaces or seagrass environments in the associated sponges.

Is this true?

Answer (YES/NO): NO